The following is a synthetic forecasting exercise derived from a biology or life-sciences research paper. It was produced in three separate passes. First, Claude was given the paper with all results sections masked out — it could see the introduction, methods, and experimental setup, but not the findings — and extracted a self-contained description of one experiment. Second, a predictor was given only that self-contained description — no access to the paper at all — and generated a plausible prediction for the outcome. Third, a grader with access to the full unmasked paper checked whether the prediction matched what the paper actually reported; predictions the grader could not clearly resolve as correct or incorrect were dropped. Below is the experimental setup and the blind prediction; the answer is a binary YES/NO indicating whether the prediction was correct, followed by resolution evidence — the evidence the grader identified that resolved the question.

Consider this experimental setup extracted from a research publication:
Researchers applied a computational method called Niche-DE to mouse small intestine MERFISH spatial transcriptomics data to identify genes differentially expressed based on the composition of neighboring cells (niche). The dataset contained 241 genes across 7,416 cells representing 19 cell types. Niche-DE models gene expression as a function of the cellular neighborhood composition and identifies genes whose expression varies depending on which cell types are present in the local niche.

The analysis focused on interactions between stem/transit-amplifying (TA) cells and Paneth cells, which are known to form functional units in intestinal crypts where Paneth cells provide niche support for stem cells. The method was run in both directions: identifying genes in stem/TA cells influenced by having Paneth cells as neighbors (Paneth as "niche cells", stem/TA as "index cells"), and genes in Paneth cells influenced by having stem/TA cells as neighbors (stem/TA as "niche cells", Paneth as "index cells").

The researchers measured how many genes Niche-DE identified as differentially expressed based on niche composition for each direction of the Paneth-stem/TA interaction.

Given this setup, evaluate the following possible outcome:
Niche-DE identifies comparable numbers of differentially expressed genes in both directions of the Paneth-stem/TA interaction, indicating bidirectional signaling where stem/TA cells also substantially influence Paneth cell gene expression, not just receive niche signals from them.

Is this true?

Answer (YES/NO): YES